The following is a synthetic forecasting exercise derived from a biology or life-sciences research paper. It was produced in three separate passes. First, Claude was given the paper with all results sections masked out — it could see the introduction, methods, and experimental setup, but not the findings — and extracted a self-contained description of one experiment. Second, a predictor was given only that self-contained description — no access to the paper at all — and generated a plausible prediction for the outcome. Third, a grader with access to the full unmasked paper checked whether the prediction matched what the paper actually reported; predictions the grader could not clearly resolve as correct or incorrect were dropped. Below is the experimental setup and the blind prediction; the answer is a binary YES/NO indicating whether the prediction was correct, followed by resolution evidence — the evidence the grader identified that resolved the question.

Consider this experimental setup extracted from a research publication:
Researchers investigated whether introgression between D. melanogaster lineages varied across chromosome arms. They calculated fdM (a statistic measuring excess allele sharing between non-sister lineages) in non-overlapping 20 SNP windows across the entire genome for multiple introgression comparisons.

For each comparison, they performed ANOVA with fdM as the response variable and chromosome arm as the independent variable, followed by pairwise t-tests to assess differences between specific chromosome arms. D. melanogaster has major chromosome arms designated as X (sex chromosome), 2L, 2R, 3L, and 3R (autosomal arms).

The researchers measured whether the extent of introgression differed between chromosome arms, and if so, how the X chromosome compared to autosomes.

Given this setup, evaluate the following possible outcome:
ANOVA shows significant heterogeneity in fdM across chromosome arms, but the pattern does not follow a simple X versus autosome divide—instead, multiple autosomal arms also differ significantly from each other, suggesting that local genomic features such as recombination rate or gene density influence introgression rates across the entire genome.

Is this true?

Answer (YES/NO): NO